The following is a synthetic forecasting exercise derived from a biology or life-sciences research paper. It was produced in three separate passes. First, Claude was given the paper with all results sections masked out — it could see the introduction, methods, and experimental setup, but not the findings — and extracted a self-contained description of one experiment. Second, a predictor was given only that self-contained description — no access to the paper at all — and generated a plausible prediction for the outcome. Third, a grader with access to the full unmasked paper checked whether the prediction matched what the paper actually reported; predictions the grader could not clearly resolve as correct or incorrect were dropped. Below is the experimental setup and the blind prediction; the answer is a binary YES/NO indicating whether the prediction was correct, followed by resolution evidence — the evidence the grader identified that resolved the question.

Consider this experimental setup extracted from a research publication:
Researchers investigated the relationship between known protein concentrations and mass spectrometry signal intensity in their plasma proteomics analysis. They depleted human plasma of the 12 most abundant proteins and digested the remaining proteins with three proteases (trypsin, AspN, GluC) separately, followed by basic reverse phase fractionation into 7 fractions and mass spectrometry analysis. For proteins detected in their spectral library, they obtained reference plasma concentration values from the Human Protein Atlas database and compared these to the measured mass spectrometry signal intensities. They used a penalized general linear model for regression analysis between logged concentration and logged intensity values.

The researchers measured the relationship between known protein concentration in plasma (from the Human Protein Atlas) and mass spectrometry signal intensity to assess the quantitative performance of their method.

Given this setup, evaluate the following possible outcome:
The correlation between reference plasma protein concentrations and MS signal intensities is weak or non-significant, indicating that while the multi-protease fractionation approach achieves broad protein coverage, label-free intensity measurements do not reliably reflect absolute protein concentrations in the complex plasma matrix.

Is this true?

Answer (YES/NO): NO